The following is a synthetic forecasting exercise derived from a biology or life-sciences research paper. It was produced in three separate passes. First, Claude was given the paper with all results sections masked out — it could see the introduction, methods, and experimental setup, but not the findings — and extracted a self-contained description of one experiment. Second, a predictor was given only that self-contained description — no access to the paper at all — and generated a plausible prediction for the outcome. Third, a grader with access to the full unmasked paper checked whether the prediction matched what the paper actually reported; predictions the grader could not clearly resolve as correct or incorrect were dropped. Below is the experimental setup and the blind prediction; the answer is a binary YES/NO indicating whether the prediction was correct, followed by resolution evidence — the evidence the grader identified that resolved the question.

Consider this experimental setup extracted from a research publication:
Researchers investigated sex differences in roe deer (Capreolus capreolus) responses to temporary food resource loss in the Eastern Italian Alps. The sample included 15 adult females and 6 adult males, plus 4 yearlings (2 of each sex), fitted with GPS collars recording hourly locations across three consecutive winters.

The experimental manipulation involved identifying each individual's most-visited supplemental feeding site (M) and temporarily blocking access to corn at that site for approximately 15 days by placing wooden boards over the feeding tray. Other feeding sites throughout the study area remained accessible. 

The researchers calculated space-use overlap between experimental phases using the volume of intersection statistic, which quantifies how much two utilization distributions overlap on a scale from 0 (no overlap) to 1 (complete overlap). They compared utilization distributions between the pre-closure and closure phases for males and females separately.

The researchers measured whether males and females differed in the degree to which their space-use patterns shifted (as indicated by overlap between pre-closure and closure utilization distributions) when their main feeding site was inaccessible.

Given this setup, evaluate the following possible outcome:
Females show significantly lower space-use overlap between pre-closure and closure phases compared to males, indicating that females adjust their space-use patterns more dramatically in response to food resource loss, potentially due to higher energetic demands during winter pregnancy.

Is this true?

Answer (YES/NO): NO